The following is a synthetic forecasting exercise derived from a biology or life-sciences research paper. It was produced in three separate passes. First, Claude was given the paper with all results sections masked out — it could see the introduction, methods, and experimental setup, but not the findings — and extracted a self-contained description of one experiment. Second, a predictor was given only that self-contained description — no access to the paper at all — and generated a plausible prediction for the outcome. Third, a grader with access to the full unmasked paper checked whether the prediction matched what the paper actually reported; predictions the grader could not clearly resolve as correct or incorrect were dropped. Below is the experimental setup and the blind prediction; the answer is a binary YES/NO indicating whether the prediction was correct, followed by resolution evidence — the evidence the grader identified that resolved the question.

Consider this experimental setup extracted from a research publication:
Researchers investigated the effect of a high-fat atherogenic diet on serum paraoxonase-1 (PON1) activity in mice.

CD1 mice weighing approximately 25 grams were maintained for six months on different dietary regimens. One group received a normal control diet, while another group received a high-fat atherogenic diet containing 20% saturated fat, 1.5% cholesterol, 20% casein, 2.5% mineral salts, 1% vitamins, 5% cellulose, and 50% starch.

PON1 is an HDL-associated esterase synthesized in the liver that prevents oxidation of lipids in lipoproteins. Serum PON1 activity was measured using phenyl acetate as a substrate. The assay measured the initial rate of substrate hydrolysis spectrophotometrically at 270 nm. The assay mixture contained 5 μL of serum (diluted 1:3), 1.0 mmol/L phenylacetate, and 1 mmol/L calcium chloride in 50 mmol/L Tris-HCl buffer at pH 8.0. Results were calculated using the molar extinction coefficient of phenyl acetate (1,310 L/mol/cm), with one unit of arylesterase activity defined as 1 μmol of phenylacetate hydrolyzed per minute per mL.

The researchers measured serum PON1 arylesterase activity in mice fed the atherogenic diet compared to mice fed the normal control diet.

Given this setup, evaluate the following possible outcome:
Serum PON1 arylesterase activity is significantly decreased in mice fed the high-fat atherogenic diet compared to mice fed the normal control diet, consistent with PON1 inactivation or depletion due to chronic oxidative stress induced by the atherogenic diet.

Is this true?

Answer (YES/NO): YES